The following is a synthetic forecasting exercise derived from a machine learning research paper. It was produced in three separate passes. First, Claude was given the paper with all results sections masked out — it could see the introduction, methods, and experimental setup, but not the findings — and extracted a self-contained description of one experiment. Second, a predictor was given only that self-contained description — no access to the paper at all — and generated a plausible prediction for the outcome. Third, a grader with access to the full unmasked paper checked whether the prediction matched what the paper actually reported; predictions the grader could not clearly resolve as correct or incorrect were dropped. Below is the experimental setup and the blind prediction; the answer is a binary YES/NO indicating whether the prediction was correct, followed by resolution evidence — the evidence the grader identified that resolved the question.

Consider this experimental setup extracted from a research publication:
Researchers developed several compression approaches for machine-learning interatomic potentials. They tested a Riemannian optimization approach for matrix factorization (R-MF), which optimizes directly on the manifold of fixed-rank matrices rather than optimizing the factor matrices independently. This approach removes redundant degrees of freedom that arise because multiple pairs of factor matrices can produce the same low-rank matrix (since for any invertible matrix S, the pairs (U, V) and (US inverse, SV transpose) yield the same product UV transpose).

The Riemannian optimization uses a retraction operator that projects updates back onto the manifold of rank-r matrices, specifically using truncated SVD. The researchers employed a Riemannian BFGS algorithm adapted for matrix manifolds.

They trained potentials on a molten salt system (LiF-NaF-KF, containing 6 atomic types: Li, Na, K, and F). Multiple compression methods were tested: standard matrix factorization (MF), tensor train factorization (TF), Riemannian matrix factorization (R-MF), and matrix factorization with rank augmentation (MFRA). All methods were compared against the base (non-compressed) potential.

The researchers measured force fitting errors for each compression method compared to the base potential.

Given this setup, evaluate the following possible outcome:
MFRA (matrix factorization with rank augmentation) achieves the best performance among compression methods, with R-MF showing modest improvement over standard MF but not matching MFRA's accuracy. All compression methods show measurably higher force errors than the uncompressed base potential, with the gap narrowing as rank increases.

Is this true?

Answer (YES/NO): NO